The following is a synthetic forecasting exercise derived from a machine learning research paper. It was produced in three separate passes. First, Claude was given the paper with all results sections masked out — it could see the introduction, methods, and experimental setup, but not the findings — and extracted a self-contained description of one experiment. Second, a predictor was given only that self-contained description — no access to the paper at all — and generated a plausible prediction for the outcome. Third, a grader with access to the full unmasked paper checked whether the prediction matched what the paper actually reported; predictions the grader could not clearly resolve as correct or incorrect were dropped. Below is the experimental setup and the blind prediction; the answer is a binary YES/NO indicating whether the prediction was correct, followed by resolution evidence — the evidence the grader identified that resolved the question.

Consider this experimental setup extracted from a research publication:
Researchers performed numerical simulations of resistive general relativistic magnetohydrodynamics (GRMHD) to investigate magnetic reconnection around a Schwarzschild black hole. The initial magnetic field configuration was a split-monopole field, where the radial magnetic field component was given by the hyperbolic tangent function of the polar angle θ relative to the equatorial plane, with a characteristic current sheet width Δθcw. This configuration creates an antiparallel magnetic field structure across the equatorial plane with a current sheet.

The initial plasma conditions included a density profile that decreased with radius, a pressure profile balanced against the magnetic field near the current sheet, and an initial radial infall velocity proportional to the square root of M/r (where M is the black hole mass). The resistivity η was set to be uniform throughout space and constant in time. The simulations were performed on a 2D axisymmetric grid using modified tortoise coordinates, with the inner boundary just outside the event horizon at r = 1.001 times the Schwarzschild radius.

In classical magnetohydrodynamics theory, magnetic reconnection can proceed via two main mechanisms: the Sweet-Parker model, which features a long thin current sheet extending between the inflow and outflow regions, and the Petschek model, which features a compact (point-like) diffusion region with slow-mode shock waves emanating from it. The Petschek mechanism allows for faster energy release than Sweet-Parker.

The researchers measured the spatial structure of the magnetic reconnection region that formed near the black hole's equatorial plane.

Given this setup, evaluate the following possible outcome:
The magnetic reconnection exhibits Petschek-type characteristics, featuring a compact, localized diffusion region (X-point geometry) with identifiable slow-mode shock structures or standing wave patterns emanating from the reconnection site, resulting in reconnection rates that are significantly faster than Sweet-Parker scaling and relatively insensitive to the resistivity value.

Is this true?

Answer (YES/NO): NO